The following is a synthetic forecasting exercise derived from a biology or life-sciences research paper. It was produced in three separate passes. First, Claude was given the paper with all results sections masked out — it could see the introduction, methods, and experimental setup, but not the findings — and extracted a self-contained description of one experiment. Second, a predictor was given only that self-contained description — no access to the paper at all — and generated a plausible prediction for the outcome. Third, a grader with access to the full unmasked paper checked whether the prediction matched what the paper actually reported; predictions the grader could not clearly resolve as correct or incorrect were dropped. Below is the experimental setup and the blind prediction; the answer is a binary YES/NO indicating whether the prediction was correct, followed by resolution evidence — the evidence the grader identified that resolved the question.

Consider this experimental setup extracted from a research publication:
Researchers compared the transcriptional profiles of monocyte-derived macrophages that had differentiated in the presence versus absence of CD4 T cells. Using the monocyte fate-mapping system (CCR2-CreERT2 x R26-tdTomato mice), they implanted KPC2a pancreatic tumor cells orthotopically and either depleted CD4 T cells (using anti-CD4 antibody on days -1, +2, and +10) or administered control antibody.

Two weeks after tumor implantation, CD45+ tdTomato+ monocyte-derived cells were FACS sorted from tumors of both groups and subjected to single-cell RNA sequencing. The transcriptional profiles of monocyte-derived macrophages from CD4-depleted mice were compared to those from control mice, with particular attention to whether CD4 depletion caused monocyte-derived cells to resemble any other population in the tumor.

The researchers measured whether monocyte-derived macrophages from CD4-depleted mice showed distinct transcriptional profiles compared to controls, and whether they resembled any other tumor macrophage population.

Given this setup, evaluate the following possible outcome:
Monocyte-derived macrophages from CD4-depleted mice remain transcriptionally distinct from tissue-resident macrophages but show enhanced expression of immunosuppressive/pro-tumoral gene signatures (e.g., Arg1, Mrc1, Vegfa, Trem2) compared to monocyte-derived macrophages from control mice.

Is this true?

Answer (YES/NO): NO